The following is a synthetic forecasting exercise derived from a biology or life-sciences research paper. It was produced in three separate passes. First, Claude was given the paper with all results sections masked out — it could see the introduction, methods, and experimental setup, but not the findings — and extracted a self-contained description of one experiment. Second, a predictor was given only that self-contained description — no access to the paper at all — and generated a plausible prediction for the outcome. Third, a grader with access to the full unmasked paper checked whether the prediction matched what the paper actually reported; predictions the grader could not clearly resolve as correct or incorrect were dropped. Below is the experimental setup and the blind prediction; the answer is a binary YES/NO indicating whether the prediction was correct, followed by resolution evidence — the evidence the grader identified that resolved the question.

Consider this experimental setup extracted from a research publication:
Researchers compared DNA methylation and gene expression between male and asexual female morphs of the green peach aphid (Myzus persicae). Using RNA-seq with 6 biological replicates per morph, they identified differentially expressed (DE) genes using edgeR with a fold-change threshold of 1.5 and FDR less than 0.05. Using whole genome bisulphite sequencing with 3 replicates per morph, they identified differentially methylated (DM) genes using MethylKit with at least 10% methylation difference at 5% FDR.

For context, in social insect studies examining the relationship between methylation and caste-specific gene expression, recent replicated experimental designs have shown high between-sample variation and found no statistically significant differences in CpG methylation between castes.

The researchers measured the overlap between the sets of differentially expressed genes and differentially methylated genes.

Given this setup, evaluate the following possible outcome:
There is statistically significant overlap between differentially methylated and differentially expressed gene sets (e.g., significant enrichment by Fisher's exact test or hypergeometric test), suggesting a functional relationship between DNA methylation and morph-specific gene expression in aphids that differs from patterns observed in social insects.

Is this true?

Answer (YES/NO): YES